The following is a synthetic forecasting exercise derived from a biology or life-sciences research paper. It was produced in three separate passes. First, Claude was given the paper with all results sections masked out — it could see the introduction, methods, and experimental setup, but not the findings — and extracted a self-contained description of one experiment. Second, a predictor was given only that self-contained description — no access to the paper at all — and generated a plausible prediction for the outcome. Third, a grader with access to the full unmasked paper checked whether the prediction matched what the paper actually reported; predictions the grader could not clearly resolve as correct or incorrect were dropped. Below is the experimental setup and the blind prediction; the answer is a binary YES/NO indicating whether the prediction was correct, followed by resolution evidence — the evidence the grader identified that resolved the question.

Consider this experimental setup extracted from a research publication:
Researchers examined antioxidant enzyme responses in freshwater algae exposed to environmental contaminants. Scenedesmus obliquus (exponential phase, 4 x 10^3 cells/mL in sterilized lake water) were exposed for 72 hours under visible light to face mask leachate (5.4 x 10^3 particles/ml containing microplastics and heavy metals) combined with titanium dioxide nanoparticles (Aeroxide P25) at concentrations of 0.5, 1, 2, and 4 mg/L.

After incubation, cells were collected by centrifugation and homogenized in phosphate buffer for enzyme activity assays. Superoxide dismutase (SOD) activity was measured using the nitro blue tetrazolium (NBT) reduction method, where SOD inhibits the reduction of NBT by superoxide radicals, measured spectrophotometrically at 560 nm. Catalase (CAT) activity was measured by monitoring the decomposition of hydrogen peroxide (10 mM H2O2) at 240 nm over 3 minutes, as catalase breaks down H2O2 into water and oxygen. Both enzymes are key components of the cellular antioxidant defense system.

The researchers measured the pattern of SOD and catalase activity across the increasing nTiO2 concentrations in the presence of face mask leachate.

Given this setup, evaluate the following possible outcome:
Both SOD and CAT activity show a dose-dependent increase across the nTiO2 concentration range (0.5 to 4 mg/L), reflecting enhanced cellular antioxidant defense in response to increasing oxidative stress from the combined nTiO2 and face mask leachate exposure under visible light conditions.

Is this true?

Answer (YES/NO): NO